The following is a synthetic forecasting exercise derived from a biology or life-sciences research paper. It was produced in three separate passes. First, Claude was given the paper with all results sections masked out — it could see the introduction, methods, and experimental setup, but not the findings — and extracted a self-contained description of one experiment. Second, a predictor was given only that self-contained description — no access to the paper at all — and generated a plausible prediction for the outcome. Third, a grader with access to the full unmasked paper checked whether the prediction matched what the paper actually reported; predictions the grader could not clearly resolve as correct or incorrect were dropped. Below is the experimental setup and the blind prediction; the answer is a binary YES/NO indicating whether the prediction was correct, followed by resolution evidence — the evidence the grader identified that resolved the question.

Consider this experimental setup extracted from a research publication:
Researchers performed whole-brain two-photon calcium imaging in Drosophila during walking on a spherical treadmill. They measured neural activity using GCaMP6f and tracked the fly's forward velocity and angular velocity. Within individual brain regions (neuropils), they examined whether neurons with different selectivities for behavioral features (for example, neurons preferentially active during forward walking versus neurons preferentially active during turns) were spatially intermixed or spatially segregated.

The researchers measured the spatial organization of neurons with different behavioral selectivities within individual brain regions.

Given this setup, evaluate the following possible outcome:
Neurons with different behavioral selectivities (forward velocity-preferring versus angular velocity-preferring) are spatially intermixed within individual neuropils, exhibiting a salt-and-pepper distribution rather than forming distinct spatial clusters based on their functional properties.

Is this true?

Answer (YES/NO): NO